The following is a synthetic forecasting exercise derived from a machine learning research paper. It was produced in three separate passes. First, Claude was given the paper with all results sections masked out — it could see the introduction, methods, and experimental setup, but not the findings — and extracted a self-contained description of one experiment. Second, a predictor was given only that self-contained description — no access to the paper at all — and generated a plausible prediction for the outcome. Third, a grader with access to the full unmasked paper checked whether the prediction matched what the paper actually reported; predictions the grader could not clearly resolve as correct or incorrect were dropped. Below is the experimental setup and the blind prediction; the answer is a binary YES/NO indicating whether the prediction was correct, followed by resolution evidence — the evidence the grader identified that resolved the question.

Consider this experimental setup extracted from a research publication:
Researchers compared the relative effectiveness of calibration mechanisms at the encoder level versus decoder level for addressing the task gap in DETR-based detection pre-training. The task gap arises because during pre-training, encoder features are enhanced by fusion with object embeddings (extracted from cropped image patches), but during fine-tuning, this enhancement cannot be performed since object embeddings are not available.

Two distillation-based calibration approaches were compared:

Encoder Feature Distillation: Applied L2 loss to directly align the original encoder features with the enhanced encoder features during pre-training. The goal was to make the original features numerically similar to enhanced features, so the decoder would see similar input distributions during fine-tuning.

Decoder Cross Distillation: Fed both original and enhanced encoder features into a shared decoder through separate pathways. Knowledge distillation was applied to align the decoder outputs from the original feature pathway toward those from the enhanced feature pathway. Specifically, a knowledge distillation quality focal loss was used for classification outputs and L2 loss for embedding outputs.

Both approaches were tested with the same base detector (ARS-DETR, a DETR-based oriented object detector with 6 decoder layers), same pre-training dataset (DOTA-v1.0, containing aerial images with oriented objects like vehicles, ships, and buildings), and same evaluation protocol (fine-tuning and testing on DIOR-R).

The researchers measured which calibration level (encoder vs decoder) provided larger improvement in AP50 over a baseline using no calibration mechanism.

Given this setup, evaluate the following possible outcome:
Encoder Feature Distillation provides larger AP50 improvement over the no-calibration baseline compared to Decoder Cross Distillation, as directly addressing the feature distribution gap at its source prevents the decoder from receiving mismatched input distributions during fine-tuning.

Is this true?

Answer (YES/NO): NO